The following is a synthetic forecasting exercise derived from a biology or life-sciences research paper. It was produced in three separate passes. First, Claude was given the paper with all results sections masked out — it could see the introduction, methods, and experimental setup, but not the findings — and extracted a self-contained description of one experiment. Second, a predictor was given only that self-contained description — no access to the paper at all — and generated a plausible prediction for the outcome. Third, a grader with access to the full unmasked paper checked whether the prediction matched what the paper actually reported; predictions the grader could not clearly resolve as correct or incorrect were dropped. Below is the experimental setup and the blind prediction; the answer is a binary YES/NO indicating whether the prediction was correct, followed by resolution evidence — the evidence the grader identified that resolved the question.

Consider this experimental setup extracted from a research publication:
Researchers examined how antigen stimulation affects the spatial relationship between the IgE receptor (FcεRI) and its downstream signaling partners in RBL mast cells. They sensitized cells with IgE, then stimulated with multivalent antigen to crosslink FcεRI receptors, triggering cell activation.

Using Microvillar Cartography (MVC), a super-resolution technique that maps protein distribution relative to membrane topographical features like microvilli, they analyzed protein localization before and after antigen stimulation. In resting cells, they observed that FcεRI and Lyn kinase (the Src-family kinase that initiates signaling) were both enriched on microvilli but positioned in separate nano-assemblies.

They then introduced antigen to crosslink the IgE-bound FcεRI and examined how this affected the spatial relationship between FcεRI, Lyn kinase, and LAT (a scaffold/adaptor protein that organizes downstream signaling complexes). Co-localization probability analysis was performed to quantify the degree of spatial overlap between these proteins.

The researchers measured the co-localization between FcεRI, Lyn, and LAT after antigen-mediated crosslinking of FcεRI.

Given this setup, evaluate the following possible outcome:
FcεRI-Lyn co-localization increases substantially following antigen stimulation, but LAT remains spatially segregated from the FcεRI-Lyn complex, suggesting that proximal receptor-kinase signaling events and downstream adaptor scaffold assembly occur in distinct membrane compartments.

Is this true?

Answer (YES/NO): NO